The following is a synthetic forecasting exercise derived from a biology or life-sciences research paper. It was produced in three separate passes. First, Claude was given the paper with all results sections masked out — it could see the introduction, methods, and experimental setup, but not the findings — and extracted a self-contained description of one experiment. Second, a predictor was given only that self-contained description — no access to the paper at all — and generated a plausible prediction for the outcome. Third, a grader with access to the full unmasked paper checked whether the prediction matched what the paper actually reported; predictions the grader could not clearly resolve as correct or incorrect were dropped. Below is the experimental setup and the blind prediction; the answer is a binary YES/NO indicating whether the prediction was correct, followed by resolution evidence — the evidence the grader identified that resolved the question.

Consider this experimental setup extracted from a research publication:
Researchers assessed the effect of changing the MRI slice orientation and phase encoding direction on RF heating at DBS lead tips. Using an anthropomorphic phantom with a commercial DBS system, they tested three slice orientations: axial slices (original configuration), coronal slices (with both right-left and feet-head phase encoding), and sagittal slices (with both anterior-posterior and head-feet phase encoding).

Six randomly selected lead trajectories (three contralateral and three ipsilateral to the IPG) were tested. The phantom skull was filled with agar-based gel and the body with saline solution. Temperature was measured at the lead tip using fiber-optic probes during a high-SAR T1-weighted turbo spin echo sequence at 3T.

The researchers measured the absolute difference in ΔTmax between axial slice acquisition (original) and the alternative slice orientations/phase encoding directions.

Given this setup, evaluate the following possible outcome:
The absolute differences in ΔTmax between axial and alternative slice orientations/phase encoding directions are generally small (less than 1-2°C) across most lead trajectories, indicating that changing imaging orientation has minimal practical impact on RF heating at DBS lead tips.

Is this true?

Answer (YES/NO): YES